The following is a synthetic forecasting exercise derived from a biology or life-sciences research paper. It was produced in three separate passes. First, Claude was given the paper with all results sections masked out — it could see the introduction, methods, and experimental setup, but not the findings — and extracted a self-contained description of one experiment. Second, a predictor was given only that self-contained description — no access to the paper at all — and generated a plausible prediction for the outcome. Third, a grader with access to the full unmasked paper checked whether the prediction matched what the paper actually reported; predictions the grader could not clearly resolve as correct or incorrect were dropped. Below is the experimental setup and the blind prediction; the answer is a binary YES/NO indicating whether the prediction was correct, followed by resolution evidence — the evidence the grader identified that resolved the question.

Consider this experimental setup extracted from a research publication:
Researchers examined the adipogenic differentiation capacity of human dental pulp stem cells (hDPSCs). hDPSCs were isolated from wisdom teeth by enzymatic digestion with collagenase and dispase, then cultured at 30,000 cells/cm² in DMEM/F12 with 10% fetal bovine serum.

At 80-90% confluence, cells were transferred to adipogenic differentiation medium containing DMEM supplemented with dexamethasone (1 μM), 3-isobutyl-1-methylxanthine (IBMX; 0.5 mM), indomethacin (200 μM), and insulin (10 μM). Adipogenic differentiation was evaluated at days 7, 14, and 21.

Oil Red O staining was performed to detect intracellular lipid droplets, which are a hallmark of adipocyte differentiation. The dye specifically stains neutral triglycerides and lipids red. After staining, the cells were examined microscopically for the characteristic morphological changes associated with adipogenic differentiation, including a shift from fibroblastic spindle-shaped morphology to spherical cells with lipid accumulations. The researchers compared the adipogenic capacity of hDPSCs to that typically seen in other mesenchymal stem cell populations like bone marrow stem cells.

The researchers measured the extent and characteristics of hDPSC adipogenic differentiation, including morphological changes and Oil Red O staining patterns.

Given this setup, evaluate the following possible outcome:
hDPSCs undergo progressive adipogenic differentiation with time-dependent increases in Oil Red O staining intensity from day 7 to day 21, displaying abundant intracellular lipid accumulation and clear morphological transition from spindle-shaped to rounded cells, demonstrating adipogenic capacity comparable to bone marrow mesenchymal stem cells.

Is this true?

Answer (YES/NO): NO